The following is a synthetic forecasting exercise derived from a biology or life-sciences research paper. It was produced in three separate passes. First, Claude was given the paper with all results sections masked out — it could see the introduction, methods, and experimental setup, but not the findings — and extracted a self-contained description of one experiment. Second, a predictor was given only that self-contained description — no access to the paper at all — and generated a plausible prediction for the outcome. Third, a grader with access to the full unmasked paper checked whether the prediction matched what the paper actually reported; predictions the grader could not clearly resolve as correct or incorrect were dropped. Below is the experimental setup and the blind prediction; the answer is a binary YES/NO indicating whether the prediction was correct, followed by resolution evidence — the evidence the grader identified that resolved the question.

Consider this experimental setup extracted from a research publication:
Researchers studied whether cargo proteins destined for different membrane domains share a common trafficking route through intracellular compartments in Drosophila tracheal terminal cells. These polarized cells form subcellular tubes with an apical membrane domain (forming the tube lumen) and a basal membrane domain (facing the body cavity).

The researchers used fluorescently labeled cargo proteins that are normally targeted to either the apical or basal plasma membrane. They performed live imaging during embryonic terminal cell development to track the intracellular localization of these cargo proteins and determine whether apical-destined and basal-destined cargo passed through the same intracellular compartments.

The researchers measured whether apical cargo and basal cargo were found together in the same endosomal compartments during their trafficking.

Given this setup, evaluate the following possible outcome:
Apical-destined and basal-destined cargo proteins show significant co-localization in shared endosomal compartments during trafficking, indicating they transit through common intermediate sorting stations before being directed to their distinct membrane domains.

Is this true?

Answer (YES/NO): YES